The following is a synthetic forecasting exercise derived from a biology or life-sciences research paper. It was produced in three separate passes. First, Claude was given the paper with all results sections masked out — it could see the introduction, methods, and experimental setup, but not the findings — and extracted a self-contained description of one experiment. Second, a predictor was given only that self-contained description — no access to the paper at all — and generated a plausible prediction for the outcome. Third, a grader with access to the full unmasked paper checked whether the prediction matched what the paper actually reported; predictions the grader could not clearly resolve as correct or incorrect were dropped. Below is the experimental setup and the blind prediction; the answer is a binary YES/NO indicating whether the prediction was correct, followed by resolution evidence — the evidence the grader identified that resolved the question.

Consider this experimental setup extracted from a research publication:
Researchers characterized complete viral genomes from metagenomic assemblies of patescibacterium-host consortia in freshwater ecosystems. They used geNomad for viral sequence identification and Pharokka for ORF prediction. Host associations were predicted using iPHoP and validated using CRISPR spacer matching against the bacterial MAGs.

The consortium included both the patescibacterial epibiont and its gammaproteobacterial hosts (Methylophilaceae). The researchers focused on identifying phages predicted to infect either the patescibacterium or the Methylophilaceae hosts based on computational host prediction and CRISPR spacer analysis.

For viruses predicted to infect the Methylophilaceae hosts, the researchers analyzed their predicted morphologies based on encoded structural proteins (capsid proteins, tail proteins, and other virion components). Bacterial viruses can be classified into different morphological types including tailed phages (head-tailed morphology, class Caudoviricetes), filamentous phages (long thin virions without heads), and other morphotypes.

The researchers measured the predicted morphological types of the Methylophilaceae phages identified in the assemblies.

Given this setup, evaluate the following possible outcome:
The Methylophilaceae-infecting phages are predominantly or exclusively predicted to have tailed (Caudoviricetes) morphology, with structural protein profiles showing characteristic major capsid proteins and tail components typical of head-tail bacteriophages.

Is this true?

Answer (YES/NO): NO